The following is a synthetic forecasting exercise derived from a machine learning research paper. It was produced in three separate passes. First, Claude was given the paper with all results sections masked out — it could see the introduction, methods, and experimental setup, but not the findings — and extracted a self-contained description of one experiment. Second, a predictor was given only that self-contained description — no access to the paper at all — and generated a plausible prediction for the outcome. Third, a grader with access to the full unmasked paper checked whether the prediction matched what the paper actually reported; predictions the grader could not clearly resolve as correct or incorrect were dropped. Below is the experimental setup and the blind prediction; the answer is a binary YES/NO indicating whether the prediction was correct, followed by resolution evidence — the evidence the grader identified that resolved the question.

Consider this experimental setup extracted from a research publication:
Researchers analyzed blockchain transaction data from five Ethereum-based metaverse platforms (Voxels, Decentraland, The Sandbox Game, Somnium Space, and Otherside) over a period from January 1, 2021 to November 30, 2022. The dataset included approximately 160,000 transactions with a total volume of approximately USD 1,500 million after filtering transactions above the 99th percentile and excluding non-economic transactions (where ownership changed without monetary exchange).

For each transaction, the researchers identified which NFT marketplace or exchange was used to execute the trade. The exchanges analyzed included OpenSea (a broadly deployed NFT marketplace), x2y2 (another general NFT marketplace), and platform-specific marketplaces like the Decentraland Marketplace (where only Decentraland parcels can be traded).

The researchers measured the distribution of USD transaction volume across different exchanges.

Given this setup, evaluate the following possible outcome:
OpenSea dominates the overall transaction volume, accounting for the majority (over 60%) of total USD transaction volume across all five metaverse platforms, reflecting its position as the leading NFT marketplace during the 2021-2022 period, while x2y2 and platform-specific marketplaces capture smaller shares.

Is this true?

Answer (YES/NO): YES